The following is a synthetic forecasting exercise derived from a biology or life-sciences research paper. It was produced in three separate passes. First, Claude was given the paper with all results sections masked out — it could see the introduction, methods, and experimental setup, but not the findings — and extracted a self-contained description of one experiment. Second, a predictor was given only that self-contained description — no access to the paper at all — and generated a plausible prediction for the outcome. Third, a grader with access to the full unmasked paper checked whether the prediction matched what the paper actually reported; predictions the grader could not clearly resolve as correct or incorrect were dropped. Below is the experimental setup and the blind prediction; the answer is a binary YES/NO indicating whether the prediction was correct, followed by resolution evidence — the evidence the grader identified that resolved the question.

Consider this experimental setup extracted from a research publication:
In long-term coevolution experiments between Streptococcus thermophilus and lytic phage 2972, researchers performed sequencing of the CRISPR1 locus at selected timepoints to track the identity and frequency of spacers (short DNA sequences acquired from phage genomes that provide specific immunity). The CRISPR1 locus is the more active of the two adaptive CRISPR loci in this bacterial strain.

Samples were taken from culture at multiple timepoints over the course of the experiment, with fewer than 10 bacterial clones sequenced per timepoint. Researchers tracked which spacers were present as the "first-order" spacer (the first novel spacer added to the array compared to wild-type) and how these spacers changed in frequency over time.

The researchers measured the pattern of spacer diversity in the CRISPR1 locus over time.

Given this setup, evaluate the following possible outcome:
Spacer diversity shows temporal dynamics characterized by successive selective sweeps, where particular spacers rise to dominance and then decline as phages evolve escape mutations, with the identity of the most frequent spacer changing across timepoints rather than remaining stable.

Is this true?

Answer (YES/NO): NO